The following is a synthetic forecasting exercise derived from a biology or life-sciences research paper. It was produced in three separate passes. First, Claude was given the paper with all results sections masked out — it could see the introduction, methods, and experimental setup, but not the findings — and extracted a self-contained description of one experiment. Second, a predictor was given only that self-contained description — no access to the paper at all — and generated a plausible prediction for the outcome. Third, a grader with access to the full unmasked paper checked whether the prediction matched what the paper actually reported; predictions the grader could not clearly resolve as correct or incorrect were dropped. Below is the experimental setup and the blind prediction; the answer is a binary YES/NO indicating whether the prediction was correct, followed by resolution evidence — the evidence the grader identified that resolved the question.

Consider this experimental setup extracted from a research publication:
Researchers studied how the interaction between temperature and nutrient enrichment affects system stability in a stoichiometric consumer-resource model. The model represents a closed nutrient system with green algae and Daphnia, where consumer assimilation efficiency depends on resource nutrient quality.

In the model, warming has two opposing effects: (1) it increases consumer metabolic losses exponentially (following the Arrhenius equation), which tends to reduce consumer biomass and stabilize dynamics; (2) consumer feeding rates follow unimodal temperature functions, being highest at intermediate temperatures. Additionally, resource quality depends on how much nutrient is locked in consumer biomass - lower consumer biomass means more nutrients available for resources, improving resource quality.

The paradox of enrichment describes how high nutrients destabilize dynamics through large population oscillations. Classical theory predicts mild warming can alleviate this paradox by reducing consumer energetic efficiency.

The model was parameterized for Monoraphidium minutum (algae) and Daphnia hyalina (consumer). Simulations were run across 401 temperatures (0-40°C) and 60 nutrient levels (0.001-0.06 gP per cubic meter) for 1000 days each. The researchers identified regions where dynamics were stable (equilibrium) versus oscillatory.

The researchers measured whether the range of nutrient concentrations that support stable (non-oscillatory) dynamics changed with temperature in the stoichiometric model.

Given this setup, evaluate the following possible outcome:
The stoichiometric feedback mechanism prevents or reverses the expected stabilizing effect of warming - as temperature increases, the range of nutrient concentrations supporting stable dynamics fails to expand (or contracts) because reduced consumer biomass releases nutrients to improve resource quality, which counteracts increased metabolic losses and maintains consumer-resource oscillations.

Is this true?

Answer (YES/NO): NO